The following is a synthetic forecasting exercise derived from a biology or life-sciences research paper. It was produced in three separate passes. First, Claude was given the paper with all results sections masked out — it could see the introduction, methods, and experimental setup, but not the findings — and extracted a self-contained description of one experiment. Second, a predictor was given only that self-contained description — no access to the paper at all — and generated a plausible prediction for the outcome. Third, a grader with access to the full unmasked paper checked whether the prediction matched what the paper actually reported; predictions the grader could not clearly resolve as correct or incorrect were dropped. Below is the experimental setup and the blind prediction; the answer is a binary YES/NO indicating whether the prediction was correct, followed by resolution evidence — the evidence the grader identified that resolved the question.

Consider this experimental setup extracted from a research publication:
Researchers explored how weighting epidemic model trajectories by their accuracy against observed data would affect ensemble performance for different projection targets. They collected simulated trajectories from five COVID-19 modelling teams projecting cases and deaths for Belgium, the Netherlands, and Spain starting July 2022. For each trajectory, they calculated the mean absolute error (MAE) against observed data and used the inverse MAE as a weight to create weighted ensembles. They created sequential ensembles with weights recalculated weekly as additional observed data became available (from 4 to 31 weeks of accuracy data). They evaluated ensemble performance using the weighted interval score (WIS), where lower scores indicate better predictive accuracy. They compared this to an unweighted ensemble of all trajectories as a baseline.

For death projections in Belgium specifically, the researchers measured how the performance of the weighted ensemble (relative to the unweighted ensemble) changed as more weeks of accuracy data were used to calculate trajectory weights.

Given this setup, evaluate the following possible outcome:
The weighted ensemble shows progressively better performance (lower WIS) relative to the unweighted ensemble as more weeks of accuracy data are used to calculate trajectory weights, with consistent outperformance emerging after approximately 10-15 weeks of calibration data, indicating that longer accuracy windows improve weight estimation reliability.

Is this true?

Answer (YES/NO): NO